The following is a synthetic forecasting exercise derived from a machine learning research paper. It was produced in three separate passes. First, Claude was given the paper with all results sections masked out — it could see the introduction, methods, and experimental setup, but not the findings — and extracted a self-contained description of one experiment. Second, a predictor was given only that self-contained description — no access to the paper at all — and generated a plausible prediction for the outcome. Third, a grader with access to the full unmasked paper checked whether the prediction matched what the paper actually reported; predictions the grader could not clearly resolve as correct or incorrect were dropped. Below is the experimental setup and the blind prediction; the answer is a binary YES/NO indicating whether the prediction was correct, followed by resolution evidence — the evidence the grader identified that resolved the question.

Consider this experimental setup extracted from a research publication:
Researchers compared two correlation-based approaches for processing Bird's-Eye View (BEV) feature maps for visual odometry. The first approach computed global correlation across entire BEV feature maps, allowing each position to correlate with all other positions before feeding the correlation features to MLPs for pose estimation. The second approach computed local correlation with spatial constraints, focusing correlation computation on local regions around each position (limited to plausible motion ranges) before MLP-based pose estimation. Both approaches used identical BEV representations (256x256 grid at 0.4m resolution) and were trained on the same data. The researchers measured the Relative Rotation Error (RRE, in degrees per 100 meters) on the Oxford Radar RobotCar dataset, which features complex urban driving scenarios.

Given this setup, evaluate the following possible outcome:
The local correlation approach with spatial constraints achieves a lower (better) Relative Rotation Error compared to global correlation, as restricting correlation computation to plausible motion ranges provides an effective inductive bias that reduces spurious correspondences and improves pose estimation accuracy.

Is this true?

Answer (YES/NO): YES